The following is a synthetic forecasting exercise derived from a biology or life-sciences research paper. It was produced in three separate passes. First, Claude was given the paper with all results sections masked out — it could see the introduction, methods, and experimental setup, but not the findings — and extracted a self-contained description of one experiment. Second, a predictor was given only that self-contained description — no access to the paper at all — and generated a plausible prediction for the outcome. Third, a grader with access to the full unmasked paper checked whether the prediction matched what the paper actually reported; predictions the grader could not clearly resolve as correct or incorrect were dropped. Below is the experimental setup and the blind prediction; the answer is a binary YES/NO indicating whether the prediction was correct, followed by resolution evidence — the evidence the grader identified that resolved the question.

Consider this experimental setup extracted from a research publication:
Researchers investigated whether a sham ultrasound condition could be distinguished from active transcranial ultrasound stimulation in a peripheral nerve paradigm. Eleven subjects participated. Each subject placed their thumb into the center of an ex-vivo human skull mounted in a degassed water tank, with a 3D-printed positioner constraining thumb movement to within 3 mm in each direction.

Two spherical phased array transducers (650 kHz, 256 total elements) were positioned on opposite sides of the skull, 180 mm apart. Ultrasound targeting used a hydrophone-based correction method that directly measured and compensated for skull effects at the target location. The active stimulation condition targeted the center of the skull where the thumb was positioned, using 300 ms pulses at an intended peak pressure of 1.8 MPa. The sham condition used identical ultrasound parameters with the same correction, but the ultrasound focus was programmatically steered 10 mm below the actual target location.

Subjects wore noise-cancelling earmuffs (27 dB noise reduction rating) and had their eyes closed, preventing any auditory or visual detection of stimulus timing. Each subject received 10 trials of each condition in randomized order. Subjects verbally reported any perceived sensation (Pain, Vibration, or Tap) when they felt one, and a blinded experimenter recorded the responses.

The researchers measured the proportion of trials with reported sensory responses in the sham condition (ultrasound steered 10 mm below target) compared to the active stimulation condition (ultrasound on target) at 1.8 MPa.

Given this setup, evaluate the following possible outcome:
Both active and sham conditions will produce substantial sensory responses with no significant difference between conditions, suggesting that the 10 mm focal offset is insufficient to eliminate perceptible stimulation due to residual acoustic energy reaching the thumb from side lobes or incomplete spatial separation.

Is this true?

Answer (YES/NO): NO